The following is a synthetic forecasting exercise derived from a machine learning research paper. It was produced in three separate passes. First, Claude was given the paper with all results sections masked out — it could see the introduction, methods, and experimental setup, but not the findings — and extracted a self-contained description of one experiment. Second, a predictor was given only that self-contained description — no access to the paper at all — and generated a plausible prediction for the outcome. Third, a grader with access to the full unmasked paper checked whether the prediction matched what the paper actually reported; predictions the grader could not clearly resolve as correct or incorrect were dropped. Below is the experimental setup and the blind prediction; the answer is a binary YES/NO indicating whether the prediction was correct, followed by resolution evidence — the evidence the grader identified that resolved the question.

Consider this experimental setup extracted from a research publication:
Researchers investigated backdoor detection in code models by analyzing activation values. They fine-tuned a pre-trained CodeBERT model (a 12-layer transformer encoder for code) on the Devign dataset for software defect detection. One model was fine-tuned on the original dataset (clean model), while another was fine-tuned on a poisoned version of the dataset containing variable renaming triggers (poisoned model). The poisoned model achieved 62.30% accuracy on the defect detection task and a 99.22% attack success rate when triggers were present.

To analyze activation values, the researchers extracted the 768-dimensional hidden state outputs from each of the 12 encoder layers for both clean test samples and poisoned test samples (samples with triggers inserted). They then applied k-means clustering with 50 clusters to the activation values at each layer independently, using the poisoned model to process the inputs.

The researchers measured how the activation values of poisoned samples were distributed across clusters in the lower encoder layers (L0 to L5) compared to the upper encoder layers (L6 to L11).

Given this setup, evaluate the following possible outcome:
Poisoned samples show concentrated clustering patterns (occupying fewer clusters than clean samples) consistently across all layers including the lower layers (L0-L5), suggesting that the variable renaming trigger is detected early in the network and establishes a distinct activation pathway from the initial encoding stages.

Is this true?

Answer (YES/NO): NO